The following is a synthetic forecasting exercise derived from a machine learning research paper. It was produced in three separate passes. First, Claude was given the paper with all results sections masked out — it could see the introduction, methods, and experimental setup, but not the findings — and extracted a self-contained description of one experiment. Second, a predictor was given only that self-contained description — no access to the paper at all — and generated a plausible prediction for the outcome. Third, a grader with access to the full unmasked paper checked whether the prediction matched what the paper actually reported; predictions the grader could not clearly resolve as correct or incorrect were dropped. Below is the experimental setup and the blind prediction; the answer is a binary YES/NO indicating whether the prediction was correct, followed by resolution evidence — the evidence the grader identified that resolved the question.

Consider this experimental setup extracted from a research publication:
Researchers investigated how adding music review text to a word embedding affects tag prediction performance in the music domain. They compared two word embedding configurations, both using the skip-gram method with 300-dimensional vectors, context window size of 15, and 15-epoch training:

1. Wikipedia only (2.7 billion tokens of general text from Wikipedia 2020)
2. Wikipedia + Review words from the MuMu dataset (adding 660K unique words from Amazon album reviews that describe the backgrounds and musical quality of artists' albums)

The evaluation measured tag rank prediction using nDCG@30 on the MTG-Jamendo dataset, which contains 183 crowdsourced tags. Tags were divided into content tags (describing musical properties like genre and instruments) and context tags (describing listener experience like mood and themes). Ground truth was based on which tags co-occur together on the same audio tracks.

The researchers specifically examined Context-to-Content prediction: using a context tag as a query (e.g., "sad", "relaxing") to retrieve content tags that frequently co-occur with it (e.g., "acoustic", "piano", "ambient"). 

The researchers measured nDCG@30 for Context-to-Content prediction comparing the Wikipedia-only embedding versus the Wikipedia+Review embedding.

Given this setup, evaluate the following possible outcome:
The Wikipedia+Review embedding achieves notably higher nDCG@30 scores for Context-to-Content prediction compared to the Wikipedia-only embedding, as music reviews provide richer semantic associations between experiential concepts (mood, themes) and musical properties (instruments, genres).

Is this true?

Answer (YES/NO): YES